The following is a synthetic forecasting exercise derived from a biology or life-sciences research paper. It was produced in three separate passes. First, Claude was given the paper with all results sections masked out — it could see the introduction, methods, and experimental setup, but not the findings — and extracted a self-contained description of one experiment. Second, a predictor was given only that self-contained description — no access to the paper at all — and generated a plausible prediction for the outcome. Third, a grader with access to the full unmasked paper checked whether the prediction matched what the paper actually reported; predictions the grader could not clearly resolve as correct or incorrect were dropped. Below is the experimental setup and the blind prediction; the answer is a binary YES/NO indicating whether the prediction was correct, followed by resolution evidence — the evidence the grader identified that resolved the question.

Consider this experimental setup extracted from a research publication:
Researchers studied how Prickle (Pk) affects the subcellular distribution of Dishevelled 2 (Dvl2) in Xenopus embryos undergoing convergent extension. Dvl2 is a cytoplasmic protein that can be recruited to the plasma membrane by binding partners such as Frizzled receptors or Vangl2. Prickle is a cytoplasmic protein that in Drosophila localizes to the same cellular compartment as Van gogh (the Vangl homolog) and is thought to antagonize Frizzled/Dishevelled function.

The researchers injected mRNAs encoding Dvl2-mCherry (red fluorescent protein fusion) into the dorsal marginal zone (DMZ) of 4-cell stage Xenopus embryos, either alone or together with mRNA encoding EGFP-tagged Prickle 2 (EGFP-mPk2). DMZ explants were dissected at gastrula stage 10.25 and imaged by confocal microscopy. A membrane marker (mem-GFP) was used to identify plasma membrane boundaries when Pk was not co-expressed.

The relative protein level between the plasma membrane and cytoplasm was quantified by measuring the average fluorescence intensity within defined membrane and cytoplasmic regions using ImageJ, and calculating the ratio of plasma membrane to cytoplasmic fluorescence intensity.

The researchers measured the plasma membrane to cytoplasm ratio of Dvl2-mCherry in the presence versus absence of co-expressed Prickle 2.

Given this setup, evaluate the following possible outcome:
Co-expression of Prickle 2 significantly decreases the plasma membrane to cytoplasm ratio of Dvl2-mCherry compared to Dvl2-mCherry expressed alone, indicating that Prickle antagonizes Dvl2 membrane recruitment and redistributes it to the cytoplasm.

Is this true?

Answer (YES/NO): NO